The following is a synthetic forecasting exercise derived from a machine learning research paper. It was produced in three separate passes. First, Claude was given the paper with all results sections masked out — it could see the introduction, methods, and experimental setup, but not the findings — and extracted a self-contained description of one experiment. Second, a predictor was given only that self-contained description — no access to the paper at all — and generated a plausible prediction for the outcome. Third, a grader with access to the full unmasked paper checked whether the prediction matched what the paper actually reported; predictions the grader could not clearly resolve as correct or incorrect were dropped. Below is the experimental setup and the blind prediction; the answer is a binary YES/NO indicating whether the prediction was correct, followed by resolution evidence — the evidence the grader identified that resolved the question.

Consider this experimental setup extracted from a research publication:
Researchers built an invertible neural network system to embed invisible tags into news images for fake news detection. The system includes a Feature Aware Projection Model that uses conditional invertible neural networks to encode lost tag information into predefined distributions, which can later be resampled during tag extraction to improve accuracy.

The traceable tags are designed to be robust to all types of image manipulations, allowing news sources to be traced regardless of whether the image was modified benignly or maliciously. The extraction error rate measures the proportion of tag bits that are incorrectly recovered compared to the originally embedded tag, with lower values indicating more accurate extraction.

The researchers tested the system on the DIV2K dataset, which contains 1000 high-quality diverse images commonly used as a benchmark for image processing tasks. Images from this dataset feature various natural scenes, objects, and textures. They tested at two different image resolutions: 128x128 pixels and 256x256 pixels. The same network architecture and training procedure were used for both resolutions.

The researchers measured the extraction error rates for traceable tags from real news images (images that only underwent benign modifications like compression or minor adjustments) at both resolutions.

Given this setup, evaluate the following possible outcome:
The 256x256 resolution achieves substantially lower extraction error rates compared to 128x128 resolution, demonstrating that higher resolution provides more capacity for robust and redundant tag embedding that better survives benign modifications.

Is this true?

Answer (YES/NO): YES